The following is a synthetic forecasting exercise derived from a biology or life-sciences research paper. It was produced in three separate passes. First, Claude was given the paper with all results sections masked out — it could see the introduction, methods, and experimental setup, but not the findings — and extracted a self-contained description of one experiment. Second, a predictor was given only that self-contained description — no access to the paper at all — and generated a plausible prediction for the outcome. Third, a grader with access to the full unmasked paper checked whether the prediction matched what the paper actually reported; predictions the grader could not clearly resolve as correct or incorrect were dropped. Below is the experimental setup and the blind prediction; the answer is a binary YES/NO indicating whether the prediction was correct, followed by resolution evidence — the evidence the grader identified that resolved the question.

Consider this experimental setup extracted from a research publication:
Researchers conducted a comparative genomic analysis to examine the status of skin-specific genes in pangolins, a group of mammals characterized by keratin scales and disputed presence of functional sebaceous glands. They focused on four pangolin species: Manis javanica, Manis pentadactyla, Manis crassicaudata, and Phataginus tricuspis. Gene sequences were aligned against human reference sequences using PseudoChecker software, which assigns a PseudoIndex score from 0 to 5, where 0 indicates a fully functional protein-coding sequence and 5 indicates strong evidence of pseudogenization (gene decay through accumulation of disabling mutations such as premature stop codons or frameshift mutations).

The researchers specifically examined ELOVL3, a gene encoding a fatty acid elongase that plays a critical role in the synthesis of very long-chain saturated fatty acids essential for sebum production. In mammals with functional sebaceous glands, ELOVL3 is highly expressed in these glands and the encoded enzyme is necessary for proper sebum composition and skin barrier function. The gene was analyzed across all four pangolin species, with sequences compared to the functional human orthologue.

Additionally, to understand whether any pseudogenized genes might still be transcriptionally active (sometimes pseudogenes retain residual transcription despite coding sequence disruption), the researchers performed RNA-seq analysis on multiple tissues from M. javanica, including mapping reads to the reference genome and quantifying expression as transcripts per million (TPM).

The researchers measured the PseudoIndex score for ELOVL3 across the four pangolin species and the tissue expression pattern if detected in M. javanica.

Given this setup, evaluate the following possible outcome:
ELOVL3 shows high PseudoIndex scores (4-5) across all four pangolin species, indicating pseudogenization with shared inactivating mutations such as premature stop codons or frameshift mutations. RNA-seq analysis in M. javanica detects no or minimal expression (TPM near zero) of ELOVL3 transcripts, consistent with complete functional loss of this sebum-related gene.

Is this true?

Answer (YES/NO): NO